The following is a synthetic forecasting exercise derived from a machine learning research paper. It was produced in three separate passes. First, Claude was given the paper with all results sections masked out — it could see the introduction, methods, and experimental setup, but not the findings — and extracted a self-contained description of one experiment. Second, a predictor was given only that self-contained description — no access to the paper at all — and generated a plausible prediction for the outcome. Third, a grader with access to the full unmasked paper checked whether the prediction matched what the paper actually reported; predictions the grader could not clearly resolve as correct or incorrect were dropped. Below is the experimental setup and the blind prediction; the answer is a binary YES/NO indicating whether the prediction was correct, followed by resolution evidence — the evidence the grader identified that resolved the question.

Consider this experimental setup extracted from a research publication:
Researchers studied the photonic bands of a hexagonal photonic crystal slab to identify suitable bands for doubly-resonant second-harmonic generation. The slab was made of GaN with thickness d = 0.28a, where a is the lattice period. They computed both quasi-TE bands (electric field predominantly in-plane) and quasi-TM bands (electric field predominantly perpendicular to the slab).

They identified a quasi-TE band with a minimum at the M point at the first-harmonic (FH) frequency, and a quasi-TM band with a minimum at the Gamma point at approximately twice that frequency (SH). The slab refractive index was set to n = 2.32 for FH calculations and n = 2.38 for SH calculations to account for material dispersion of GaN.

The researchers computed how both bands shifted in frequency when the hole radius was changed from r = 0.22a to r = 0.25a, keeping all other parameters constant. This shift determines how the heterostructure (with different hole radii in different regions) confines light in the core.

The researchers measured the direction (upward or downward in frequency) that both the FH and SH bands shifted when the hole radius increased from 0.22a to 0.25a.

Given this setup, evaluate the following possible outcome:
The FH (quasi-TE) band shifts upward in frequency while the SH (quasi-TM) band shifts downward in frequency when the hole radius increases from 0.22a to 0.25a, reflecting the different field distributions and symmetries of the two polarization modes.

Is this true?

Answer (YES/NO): NO